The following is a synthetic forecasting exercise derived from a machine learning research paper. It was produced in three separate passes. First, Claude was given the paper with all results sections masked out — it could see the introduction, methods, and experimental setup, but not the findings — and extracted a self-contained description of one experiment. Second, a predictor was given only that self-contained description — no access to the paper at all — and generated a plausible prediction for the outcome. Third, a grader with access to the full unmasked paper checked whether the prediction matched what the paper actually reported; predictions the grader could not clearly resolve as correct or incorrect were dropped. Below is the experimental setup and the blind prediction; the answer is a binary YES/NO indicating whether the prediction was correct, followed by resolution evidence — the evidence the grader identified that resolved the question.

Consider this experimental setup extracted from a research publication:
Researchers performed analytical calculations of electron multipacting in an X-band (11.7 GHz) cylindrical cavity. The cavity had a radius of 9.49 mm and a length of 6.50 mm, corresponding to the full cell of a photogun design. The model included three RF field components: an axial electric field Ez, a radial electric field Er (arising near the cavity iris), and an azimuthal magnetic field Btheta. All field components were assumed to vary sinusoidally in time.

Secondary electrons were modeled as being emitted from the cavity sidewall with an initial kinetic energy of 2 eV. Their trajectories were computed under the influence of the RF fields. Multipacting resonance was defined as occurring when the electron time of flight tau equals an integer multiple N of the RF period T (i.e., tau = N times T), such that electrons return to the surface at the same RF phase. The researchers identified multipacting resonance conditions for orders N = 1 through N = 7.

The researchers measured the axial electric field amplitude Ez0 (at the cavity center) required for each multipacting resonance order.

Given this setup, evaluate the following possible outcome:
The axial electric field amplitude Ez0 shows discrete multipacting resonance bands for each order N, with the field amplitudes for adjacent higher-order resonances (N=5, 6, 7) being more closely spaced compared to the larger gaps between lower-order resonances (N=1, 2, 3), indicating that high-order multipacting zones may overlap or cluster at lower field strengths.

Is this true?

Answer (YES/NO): YES